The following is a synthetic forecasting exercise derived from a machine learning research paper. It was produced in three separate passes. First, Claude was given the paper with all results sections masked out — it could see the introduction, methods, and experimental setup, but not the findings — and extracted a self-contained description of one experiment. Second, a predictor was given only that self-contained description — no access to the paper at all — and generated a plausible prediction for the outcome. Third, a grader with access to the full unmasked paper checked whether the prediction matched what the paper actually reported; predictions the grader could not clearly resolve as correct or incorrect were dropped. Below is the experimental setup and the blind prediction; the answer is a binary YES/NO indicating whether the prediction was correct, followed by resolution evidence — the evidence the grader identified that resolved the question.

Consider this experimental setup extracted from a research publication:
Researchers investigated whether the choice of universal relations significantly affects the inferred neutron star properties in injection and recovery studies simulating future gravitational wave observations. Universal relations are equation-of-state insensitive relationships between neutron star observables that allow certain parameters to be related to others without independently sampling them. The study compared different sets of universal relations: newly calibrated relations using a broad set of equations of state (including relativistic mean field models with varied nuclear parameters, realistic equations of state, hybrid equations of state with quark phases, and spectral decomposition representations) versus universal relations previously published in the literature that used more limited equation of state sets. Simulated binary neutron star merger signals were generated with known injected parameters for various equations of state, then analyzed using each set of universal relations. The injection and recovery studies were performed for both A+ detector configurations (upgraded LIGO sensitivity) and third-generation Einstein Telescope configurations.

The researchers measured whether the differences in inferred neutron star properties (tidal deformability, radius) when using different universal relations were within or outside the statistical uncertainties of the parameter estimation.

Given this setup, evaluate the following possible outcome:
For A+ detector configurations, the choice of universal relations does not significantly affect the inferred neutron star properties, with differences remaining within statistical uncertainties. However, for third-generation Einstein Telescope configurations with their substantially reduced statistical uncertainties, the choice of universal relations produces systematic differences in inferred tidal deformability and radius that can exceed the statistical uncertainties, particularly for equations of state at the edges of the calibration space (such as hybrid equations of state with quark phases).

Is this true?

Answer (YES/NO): NO